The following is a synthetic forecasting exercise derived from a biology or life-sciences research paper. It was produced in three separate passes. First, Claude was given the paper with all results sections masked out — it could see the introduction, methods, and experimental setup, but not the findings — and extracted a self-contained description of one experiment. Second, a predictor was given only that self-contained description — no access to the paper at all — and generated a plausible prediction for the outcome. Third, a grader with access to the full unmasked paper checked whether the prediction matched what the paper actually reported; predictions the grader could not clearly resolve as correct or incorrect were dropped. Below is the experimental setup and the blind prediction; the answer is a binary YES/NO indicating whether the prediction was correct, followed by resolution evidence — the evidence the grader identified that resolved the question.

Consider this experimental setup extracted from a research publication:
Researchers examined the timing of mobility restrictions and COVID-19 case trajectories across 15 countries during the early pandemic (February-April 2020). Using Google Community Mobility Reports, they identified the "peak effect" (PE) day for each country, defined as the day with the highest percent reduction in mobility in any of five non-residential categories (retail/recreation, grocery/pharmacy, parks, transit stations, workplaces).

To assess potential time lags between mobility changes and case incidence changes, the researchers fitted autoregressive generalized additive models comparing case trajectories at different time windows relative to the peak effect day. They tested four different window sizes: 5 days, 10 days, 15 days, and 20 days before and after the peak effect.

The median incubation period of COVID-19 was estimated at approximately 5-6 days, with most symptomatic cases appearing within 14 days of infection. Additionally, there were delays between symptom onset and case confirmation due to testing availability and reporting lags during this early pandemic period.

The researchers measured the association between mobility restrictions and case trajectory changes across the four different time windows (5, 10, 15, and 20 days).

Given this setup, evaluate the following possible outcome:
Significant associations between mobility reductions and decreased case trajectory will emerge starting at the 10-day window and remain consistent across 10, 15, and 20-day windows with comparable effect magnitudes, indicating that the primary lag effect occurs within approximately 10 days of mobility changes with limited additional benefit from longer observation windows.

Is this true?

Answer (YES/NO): NO